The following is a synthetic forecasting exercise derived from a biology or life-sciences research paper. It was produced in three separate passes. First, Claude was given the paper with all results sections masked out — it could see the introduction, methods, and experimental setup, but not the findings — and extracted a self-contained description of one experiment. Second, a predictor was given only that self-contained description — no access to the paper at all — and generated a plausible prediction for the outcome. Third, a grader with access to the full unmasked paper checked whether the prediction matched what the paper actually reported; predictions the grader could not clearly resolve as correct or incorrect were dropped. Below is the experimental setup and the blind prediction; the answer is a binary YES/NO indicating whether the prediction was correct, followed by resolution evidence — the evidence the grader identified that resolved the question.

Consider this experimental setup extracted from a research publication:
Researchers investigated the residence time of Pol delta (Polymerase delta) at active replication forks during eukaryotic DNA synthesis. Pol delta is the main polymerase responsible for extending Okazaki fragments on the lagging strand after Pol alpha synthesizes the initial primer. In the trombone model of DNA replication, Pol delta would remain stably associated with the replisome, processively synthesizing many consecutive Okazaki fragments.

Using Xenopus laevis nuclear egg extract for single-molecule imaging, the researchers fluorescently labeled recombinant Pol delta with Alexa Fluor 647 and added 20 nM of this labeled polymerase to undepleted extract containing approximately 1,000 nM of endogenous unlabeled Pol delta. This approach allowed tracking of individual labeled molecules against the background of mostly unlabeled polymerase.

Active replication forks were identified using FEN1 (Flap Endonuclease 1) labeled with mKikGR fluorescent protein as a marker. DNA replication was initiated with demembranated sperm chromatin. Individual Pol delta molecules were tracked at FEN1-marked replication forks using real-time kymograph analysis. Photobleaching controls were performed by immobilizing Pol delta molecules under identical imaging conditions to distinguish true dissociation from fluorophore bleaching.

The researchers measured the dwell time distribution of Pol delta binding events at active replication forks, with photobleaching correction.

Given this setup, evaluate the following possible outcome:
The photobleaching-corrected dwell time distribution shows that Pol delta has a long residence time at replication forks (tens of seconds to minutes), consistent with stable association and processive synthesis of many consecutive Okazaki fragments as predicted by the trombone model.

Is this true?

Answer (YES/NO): NO